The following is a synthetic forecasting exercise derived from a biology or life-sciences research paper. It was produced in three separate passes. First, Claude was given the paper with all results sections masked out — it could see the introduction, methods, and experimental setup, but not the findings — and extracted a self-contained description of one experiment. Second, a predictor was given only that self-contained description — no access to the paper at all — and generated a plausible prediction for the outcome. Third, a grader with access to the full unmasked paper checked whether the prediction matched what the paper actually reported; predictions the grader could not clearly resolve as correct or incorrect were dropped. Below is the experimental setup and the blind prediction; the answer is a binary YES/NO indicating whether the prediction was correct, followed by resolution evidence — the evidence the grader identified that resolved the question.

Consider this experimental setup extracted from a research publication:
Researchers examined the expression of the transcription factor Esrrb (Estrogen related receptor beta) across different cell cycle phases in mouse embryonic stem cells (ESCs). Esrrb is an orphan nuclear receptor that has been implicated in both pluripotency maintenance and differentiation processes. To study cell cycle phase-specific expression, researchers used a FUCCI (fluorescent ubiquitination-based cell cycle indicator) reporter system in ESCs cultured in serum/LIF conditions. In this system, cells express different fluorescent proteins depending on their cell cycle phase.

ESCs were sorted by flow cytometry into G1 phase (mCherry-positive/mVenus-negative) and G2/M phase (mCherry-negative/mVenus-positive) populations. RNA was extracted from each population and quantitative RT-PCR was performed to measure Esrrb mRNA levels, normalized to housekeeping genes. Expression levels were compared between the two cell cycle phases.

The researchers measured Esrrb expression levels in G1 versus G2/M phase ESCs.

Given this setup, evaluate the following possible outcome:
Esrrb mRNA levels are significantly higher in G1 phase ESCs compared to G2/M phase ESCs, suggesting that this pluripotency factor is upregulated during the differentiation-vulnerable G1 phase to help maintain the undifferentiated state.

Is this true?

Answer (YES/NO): NO